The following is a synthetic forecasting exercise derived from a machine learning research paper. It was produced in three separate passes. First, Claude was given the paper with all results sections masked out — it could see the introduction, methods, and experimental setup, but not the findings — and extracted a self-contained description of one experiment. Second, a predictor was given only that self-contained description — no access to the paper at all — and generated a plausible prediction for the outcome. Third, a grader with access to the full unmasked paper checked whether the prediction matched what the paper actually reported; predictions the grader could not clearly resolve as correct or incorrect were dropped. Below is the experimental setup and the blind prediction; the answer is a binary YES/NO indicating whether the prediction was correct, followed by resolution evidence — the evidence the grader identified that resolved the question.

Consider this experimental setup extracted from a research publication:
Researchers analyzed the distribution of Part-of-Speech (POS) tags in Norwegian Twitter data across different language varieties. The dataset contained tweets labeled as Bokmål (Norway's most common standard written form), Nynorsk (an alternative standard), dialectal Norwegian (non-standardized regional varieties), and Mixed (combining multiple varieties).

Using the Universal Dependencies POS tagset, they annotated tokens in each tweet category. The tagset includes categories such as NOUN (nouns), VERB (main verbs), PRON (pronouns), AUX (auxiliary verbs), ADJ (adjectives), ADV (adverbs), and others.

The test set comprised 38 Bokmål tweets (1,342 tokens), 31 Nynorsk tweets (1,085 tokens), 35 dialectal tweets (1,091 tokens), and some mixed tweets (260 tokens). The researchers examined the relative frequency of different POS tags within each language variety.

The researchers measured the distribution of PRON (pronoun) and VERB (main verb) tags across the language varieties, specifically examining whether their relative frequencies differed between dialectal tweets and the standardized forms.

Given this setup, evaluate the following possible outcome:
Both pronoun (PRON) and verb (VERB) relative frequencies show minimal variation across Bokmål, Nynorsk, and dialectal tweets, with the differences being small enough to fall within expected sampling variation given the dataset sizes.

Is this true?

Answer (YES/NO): NO